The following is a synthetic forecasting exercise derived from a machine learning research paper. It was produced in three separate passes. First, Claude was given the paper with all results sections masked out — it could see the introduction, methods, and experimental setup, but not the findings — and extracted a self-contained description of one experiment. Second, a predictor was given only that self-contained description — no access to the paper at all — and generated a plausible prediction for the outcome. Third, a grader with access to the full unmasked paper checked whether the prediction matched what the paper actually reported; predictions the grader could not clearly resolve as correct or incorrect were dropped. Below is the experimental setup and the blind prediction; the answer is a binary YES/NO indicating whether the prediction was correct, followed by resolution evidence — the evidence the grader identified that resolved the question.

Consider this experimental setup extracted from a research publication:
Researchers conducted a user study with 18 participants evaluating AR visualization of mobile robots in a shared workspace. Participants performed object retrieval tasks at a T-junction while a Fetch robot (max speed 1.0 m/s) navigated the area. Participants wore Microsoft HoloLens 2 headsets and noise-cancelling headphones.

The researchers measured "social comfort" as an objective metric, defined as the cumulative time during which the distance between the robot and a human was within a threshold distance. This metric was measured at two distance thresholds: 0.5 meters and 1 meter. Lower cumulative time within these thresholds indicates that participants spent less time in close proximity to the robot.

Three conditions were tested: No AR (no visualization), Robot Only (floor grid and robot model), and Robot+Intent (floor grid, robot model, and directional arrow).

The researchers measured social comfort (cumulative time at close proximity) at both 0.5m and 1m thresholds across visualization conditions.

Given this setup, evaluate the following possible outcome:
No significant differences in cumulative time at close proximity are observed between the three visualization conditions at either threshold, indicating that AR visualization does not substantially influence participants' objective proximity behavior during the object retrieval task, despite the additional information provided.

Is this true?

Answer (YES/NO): NO